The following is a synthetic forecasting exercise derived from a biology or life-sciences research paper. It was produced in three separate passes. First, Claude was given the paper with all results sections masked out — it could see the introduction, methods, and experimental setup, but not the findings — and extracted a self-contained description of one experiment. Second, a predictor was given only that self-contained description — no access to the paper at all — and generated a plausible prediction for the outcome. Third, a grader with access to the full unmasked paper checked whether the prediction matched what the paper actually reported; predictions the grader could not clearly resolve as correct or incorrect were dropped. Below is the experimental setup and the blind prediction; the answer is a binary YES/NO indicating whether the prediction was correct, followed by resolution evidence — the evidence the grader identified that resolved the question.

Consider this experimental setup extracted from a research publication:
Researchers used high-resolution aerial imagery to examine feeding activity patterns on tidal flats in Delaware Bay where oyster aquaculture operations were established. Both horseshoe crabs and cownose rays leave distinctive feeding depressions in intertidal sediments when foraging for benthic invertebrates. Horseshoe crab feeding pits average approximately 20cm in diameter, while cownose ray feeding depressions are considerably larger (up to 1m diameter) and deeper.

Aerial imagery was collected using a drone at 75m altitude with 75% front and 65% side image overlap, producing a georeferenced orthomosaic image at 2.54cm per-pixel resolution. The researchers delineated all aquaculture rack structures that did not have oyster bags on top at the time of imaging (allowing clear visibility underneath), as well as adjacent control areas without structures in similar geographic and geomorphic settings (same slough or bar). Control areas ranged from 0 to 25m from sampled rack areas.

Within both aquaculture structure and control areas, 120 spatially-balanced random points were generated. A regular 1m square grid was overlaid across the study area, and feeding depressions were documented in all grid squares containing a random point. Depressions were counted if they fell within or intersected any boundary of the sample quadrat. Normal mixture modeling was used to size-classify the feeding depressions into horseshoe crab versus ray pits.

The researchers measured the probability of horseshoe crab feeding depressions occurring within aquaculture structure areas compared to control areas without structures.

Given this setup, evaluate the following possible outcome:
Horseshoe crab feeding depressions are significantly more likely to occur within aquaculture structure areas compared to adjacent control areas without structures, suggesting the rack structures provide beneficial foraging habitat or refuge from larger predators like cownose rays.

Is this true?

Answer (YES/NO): NO